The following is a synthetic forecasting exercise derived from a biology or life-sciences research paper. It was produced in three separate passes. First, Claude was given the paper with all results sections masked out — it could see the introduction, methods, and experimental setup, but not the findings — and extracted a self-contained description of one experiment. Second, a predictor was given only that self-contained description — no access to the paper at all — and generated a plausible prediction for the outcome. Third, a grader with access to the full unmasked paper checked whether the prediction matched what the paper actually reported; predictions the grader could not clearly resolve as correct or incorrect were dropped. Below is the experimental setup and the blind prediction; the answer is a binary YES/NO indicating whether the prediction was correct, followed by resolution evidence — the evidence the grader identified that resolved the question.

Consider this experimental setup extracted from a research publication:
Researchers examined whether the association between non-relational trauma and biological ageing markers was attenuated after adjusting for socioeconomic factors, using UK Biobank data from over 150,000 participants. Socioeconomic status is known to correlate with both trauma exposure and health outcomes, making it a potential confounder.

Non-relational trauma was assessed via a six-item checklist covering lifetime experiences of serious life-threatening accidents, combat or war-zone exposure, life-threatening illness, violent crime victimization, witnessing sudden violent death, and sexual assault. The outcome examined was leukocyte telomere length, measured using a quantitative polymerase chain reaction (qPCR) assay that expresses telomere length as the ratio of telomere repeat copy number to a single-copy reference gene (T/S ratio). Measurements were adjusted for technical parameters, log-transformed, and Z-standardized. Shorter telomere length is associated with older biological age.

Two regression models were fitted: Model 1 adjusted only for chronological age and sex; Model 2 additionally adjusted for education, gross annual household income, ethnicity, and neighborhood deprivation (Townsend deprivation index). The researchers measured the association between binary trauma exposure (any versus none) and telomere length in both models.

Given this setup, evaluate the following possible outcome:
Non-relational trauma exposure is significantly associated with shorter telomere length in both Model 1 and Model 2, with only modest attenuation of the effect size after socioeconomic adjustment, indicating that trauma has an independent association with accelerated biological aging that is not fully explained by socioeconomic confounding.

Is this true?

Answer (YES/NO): NO